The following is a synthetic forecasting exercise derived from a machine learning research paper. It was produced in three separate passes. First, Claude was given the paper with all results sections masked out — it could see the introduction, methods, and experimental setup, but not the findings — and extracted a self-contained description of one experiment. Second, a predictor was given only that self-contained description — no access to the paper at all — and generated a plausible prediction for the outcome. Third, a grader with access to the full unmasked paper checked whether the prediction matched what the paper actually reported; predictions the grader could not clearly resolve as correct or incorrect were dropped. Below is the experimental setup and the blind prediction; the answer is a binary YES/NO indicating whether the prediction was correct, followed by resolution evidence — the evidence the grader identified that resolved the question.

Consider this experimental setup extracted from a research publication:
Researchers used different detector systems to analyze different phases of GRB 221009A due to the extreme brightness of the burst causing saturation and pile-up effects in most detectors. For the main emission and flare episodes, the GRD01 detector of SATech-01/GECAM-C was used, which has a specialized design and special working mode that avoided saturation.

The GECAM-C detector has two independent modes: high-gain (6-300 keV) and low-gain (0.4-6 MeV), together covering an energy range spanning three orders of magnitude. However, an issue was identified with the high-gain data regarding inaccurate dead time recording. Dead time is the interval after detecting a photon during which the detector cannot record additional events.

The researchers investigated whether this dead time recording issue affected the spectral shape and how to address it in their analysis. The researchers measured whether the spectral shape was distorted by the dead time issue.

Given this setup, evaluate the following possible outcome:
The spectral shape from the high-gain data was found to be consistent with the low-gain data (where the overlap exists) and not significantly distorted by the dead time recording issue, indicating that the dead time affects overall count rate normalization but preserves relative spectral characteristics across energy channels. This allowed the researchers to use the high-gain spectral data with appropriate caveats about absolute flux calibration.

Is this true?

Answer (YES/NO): YES